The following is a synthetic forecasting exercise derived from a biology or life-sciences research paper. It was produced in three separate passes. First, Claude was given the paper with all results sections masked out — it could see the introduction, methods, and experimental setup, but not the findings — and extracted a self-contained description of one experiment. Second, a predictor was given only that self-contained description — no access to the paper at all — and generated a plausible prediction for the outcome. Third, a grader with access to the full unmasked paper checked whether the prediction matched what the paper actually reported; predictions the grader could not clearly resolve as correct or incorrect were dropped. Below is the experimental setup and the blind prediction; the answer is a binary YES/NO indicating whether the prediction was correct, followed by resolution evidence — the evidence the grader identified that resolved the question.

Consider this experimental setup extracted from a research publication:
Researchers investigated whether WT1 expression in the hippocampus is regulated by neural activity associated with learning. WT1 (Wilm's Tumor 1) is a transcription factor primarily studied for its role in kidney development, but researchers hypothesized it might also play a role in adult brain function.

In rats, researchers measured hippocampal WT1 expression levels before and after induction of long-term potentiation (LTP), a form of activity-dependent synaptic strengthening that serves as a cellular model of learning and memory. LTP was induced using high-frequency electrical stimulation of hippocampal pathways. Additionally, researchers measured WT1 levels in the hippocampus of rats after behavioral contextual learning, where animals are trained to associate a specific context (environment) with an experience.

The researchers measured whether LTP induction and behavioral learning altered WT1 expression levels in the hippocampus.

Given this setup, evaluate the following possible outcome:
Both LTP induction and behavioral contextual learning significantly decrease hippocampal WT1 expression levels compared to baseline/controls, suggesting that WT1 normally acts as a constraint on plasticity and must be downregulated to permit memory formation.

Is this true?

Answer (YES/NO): NO